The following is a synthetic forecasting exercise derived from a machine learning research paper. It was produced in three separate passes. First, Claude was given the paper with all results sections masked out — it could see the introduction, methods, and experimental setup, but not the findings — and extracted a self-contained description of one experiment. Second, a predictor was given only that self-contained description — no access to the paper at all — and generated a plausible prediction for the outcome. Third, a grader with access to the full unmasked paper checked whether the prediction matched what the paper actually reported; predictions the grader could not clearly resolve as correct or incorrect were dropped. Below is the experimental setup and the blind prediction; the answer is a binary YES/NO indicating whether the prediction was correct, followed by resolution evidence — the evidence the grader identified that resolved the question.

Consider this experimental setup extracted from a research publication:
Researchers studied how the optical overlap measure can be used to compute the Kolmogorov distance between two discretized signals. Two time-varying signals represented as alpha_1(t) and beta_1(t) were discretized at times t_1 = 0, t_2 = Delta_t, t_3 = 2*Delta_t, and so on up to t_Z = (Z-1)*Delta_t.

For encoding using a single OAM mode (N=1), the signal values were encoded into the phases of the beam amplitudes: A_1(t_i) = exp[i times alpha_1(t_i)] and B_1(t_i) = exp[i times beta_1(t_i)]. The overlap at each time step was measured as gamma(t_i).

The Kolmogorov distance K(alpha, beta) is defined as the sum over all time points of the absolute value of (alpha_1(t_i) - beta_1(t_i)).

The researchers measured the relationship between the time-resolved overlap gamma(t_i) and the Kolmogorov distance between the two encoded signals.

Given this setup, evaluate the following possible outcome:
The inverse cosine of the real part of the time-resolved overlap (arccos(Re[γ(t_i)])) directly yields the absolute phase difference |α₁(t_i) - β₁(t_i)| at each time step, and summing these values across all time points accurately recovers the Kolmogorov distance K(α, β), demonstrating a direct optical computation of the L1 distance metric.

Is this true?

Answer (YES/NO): NO